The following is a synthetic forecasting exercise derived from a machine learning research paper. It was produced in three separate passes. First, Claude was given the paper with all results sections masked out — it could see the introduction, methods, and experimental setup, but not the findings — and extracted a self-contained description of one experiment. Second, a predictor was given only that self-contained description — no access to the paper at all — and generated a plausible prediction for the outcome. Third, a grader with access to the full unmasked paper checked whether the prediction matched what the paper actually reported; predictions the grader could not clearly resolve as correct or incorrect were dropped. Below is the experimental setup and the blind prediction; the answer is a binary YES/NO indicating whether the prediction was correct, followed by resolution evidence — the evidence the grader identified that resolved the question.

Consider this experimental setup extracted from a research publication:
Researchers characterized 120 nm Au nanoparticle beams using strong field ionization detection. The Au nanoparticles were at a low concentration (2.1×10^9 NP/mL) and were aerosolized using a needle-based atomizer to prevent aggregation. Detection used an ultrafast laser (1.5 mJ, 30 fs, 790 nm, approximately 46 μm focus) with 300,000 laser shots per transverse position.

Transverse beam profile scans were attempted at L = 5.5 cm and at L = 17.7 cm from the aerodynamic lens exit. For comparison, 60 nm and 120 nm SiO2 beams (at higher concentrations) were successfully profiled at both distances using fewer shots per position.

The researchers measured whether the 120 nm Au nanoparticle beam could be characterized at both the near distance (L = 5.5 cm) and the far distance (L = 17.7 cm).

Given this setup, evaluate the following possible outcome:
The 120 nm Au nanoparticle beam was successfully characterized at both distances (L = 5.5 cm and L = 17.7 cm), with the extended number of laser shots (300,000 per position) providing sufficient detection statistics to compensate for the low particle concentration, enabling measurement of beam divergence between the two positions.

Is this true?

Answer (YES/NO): NO